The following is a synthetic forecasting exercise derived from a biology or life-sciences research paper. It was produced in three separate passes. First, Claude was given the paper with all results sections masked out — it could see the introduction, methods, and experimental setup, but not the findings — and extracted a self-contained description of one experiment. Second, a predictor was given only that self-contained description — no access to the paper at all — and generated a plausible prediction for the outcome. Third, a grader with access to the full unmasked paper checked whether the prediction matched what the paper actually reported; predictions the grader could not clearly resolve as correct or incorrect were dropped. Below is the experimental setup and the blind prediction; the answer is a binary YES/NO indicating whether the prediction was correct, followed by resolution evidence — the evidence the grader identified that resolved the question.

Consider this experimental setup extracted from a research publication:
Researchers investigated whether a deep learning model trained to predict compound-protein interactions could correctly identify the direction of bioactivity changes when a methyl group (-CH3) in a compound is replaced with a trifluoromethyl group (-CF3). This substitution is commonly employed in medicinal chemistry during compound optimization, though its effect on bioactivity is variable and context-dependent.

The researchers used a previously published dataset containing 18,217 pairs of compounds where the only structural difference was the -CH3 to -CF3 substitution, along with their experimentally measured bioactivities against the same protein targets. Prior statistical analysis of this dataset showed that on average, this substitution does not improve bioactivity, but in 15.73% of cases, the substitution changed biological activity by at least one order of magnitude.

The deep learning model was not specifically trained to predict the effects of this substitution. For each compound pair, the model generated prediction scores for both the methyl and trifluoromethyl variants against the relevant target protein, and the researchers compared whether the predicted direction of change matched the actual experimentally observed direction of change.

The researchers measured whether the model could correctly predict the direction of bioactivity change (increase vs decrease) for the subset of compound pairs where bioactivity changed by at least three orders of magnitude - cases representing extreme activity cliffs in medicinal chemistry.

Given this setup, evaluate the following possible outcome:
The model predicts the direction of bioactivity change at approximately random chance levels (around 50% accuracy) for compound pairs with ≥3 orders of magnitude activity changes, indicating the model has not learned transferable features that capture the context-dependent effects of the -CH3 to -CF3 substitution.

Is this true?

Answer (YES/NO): NO